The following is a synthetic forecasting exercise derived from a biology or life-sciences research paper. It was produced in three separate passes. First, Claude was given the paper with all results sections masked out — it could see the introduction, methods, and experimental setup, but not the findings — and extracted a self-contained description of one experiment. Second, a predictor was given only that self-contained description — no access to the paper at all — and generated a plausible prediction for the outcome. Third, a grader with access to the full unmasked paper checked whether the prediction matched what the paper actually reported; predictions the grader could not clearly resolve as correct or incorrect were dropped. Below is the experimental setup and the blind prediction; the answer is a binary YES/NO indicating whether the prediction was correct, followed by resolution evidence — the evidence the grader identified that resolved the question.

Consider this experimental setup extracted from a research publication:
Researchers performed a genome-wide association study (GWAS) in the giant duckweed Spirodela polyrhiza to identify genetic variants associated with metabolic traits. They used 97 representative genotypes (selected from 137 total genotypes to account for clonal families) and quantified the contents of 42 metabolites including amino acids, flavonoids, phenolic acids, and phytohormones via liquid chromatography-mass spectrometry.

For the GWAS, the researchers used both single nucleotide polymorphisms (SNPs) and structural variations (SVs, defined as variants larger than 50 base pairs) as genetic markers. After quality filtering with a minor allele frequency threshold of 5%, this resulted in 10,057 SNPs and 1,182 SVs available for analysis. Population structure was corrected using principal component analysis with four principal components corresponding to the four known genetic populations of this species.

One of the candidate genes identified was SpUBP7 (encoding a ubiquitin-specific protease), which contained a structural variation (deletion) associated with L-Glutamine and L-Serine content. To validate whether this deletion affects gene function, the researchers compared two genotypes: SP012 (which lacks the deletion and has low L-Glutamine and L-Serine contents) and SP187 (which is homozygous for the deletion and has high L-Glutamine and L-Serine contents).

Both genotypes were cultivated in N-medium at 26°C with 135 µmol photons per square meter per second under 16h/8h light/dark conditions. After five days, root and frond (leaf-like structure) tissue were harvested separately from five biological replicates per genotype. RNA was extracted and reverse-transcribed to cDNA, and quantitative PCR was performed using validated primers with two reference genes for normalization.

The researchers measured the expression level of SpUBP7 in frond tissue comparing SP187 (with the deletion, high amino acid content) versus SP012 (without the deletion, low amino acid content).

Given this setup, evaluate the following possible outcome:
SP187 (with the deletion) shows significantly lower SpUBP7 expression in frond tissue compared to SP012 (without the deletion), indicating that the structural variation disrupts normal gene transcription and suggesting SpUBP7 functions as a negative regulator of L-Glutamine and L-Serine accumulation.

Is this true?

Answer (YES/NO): NO